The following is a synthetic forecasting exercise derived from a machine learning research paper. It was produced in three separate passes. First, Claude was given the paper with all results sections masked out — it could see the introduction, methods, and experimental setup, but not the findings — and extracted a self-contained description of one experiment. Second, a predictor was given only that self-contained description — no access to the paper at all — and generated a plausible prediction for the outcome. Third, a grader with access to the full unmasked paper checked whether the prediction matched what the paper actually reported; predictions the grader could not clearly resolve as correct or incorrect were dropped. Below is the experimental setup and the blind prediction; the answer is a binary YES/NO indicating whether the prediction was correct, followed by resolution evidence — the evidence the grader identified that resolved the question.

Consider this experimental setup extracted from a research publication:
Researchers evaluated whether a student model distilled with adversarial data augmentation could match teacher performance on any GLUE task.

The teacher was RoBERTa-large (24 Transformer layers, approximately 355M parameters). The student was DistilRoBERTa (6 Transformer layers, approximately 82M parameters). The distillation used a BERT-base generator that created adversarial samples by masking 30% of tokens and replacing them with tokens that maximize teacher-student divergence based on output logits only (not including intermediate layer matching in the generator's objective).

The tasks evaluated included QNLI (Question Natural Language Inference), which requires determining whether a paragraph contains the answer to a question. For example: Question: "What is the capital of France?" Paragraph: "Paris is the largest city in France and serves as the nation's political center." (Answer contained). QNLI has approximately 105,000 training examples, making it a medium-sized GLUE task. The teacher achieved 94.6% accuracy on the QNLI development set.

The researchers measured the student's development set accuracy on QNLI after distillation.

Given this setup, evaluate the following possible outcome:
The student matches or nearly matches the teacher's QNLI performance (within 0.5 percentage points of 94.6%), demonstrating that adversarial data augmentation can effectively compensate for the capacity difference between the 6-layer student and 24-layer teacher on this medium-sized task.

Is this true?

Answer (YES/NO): YES